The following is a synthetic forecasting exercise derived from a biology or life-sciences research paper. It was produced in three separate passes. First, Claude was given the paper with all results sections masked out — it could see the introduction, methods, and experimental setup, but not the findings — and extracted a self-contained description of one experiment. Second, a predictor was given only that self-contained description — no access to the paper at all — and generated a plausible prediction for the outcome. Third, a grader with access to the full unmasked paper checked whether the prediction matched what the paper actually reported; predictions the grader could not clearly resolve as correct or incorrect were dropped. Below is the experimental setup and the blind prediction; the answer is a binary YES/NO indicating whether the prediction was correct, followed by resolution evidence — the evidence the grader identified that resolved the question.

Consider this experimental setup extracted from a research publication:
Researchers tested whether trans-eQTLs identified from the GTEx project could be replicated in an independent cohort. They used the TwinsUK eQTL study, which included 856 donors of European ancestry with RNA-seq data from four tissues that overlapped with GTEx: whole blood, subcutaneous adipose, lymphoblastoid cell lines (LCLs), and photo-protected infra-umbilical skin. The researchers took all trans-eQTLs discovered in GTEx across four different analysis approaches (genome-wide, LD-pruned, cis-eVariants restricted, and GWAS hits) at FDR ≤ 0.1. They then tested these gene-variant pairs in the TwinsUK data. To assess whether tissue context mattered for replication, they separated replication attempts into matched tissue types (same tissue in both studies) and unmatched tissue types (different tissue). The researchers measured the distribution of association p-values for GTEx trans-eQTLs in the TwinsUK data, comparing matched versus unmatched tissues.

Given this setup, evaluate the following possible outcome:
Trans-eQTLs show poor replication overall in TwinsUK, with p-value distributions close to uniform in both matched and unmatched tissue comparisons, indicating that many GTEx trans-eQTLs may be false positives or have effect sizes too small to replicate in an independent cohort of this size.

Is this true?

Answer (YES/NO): NO